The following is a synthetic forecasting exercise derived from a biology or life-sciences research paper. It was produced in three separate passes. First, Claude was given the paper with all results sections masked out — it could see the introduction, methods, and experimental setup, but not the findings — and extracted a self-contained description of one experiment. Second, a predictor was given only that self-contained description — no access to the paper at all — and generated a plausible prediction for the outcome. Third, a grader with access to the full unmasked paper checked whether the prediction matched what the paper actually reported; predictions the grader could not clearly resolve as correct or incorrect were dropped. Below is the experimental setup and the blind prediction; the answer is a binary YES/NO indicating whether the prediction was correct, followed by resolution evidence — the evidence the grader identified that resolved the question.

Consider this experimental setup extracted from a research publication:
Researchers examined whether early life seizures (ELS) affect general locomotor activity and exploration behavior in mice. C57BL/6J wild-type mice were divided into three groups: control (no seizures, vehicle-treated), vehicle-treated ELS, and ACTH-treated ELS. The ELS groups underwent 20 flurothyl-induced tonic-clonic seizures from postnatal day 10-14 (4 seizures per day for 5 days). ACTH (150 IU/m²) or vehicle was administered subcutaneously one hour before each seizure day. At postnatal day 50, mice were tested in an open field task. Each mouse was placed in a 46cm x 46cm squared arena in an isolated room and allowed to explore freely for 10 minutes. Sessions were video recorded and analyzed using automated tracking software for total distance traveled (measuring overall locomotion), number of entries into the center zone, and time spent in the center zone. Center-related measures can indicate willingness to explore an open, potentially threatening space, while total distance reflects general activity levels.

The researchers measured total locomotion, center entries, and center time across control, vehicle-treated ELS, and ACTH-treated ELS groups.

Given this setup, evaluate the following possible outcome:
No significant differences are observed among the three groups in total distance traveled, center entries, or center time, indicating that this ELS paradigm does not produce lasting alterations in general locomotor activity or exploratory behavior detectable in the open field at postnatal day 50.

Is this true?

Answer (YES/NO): YES